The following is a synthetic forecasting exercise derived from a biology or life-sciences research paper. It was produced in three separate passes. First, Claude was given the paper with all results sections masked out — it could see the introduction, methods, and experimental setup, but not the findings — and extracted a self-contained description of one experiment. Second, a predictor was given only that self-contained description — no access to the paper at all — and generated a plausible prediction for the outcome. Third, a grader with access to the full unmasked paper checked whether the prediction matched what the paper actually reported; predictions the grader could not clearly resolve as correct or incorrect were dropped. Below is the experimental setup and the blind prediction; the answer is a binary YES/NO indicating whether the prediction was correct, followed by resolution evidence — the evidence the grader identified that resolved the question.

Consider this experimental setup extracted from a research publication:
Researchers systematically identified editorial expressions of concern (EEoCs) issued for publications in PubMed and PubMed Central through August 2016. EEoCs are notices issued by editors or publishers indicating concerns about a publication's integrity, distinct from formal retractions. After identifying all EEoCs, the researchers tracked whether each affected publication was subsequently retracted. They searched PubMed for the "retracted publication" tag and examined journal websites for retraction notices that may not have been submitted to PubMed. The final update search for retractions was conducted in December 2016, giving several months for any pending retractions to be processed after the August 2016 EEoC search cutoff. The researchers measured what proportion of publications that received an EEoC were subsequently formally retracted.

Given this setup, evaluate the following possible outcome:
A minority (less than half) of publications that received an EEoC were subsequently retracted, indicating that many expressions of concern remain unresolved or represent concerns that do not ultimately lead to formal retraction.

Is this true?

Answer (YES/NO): YES